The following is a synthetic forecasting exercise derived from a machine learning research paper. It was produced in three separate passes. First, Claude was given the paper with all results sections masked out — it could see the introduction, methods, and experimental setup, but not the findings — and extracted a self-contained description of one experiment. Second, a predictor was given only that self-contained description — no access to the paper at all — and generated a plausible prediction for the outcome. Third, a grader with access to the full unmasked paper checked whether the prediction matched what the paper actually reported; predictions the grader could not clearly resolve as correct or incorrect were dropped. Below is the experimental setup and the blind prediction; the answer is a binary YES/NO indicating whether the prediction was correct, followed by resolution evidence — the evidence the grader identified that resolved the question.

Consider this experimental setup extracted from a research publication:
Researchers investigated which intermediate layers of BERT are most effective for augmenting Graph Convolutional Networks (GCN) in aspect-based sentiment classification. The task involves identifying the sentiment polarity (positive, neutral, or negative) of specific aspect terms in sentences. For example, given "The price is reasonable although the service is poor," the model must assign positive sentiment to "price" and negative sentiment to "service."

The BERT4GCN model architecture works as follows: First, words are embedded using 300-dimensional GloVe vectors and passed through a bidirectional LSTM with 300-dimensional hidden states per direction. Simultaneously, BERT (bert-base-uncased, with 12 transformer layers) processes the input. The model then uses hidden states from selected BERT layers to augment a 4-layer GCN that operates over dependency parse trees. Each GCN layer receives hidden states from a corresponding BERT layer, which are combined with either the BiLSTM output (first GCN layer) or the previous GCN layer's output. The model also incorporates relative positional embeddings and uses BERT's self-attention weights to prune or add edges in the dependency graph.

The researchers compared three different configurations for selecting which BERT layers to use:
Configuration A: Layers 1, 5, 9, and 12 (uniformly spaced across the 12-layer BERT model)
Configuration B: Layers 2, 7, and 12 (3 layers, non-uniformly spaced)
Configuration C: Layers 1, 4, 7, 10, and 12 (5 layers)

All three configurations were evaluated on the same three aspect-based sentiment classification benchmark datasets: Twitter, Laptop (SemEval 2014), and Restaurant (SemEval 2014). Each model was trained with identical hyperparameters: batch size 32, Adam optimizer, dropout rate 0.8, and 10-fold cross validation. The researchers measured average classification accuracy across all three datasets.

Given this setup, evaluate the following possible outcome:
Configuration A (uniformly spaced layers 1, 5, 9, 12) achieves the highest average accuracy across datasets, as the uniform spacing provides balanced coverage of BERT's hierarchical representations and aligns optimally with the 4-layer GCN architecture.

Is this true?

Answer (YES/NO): YES